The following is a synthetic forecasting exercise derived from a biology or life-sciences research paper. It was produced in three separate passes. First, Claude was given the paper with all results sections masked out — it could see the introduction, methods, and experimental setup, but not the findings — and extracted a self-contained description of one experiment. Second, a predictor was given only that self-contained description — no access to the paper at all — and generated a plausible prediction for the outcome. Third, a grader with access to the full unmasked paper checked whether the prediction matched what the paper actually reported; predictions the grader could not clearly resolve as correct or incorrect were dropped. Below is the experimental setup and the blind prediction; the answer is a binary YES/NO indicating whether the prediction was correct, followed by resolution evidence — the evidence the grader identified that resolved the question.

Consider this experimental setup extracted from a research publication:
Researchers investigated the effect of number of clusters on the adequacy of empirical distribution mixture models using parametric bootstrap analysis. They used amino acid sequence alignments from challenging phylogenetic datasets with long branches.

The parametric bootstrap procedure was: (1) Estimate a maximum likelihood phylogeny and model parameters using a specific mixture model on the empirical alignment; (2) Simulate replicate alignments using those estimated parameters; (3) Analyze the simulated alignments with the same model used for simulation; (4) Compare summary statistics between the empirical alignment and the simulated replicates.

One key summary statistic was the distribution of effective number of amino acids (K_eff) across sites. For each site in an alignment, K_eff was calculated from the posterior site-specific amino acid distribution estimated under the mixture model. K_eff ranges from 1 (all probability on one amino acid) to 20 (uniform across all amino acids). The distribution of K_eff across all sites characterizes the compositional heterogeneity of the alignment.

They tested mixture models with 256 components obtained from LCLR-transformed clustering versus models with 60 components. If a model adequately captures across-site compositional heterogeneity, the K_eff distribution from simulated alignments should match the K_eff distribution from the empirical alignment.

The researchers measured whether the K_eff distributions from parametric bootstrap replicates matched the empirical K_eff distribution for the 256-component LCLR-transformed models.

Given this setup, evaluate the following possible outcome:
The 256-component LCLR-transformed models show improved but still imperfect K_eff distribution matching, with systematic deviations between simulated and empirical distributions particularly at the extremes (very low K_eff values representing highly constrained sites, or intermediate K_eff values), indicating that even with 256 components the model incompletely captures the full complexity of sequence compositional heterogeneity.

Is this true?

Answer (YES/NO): NO